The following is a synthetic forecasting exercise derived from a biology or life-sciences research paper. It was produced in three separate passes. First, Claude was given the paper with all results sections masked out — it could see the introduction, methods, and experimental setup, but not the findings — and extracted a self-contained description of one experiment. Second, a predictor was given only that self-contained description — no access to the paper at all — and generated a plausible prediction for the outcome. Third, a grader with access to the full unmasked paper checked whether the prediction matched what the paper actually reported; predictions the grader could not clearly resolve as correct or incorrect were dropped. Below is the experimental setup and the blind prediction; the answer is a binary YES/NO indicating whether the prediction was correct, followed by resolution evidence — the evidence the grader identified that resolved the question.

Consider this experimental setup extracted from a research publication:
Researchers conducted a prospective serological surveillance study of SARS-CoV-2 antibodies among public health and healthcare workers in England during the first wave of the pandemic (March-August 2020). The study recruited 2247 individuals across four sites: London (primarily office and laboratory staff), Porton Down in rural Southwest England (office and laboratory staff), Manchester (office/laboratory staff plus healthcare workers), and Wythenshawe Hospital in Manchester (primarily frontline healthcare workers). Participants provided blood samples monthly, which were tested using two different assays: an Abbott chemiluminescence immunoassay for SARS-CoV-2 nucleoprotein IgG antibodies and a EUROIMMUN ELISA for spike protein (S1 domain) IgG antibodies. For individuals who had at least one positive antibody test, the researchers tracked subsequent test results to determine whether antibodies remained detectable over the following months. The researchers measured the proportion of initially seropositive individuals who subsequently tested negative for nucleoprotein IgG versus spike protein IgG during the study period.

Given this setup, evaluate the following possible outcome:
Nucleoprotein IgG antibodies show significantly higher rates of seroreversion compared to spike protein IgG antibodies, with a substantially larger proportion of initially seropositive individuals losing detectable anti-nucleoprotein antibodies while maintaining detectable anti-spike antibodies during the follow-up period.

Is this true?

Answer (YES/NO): NO